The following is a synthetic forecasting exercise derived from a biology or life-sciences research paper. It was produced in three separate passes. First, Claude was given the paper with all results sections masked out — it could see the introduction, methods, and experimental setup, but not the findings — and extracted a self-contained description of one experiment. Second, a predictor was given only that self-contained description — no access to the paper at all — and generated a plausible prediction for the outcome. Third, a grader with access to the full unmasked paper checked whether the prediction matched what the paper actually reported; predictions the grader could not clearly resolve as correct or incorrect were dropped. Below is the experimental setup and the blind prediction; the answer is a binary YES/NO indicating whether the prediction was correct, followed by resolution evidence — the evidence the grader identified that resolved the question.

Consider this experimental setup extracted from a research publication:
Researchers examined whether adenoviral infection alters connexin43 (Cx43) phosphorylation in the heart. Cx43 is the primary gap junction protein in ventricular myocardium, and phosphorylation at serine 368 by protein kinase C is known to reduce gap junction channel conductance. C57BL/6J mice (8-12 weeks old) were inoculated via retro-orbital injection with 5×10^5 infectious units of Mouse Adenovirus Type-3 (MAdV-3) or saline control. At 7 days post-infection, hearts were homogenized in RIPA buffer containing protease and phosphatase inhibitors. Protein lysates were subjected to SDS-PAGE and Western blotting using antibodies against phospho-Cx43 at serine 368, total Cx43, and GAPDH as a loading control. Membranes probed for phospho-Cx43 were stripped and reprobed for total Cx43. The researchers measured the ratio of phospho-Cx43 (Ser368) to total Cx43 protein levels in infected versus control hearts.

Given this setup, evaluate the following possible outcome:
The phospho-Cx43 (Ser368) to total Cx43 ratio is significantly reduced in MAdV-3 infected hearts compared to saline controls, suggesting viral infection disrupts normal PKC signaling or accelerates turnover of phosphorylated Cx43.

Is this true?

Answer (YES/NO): NO